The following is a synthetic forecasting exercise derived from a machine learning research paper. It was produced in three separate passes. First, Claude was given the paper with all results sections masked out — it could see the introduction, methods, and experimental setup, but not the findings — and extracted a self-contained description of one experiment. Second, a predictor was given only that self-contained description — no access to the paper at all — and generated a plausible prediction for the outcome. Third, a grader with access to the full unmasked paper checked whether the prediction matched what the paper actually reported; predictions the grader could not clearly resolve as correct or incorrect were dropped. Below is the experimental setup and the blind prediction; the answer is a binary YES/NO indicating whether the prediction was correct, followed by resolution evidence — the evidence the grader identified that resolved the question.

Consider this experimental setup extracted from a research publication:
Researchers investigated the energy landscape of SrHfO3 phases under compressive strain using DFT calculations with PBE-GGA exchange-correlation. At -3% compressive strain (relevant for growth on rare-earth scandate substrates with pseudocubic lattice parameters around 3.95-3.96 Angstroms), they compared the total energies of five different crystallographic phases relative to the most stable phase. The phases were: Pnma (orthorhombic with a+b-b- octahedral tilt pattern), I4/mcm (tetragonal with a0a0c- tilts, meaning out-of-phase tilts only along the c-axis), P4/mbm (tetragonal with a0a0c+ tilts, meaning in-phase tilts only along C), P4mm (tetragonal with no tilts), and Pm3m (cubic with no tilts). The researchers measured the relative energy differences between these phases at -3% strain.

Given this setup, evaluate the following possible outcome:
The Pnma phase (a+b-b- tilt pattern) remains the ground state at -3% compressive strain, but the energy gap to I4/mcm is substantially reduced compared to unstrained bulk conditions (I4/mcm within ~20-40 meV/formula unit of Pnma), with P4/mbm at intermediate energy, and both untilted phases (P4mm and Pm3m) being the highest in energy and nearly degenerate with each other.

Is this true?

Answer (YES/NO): NO